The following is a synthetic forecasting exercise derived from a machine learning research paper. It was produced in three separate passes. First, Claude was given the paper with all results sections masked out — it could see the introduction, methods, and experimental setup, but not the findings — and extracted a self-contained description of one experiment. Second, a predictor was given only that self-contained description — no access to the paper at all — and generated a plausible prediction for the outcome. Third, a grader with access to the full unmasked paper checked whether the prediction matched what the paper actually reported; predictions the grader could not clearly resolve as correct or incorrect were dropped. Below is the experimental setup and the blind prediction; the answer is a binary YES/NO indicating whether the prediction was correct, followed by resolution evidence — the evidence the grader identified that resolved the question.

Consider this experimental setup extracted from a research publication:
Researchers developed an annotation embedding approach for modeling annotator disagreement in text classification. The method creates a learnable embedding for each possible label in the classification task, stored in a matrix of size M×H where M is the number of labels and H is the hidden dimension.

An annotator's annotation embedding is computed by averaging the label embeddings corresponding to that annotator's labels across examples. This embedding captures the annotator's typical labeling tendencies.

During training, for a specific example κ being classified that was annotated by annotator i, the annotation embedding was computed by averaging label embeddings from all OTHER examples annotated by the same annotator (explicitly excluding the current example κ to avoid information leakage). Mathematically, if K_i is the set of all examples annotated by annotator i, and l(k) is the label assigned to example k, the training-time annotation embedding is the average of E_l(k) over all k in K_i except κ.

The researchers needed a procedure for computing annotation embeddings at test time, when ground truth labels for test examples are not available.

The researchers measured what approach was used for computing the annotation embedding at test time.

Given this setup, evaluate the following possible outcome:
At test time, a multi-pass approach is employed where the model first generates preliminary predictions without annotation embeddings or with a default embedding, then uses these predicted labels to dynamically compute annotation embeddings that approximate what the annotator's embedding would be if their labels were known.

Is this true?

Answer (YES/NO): NO